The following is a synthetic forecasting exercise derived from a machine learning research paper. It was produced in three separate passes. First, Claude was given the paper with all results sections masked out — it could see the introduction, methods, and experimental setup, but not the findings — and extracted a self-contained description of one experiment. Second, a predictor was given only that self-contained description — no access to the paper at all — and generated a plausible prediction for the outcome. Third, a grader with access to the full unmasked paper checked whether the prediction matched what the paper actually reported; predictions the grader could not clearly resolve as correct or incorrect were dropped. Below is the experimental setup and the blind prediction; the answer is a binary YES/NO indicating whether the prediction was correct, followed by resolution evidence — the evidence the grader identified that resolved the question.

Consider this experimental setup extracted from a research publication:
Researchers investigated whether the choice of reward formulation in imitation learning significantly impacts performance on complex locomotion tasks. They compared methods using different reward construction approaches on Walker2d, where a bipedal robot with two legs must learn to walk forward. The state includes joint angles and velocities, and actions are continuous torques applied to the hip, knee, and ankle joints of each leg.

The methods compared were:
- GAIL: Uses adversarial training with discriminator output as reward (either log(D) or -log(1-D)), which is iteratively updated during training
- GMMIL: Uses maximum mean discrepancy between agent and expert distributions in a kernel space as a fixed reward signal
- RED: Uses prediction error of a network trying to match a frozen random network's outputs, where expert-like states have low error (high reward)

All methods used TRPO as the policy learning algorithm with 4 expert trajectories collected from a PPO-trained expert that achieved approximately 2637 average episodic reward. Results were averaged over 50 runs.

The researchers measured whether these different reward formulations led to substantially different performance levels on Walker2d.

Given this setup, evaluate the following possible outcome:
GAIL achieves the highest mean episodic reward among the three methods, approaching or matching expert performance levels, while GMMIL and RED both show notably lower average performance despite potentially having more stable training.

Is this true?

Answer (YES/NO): NO